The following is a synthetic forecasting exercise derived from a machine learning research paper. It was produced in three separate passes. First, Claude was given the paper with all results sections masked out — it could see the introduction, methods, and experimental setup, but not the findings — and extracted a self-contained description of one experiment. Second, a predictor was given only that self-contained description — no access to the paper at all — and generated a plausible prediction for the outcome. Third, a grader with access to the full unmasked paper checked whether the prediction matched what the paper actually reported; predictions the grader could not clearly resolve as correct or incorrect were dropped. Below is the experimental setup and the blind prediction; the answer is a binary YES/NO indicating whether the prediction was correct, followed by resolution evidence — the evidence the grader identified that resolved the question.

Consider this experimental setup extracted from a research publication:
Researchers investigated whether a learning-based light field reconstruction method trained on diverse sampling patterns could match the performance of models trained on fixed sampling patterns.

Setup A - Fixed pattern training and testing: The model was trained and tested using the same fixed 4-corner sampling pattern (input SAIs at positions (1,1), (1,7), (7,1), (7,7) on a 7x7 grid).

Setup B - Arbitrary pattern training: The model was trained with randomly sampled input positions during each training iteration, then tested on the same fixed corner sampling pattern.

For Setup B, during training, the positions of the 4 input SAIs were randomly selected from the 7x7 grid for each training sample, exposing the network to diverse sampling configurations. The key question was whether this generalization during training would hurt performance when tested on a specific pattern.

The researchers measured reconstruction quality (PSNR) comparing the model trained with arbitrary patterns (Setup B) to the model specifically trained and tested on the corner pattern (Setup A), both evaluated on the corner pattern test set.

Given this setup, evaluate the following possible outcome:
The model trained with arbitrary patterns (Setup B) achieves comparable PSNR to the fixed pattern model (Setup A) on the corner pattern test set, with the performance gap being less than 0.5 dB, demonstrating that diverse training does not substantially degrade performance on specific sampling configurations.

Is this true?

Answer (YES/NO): NO